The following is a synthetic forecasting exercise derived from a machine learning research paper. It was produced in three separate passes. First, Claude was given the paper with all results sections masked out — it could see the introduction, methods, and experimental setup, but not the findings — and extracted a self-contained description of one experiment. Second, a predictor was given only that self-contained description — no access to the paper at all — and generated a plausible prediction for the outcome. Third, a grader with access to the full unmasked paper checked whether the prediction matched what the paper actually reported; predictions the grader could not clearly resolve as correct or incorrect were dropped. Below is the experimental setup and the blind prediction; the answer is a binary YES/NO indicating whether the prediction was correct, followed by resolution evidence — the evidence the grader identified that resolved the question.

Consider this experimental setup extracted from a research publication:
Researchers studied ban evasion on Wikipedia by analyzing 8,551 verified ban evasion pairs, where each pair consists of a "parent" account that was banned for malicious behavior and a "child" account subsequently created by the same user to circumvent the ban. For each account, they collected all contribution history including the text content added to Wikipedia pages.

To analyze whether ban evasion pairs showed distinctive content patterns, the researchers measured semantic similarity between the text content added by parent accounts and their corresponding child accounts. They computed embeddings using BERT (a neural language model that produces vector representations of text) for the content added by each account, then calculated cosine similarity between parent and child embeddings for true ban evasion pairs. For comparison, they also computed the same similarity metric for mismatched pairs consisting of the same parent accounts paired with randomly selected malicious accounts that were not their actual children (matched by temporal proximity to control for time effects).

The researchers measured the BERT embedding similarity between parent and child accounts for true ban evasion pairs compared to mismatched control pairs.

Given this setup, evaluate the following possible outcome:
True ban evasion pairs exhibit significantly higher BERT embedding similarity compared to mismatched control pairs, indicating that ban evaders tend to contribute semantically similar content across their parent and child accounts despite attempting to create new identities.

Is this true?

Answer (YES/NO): YES